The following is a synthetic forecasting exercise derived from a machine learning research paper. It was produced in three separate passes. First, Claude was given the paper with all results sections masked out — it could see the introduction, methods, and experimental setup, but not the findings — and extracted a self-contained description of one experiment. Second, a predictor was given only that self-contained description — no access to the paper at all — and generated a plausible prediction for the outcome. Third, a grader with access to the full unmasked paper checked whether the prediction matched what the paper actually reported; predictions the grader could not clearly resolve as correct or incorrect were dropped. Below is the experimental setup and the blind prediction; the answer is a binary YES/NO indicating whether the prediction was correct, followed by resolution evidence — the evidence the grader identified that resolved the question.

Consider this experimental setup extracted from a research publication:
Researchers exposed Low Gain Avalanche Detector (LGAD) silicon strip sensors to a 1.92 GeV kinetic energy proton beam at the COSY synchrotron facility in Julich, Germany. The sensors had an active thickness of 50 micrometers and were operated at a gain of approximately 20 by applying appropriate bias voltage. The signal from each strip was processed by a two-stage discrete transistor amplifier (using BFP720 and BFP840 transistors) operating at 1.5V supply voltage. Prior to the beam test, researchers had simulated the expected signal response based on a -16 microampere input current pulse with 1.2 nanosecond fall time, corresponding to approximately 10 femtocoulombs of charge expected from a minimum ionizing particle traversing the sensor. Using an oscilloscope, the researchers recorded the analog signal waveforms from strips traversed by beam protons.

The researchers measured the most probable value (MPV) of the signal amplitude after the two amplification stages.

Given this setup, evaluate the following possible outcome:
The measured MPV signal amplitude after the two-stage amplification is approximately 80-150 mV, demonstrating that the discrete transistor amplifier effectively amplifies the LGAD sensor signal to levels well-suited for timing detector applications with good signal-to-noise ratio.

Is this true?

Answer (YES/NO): NO